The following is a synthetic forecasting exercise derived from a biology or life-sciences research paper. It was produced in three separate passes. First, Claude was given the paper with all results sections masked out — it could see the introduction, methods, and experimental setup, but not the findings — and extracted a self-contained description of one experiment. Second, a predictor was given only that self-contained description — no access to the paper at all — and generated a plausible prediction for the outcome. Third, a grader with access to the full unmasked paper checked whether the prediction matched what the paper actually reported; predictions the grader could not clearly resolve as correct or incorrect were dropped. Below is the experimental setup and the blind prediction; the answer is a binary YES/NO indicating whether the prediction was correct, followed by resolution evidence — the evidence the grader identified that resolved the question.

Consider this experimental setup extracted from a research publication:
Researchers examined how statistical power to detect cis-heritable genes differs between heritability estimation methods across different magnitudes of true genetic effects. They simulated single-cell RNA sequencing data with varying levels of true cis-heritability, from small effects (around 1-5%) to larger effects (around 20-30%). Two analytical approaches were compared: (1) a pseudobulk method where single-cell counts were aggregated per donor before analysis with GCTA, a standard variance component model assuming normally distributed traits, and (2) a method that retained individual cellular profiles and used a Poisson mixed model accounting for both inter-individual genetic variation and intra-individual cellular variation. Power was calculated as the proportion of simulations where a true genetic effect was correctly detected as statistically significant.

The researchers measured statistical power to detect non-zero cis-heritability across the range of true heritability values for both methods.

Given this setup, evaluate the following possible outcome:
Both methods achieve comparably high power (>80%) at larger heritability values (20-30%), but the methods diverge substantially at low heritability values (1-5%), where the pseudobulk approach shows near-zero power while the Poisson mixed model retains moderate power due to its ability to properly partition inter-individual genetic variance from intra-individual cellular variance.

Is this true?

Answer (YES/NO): NO